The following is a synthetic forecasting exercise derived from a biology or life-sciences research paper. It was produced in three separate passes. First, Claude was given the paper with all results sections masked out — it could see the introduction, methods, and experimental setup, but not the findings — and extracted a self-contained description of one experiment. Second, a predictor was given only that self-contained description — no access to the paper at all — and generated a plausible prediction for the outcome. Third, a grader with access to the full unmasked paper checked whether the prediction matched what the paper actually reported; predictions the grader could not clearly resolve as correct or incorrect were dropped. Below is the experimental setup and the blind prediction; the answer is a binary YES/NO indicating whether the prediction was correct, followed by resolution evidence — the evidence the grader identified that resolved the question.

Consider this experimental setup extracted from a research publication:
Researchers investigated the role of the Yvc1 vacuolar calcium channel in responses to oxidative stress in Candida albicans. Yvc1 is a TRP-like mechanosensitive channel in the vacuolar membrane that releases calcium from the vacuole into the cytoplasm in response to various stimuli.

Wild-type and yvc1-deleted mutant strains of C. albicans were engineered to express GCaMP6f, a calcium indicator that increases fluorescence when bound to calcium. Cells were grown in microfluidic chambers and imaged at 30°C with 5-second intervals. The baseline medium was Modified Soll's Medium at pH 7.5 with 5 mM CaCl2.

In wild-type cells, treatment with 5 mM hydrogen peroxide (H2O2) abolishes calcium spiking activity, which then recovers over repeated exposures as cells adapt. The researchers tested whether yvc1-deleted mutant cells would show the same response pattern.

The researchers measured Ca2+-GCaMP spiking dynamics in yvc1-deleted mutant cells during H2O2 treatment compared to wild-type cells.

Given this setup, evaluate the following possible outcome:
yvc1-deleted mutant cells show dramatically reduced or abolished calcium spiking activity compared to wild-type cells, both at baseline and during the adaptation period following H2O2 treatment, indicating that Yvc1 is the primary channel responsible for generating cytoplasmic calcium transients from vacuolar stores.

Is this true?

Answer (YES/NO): NO